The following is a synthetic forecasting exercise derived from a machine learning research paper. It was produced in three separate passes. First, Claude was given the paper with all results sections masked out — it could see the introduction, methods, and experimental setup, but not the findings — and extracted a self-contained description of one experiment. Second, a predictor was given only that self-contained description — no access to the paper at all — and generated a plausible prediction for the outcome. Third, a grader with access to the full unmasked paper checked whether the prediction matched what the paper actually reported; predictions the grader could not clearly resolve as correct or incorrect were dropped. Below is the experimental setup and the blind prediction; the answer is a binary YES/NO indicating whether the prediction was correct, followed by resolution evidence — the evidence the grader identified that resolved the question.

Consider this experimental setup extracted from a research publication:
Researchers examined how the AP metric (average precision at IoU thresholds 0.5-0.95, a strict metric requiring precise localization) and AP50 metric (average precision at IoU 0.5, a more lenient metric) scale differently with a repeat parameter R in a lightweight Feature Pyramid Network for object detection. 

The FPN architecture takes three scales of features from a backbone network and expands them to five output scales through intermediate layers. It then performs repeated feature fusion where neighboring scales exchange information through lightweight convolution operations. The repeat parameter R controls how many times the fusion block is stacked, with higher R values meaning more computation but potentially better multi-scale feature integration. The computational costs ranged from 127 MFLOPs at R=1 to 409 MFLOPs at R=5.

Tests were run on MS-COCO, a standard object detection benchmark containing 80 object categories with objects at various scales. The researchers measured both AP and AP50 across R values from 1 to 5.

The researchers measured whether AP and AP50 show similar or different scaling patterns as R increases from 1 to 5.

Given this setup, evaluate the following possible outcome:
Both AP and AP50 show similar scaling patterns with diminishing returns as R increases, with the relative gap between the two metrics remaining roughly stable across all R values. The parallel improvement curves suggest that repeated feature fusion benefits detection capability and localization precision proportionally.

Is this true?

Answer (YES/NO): NO